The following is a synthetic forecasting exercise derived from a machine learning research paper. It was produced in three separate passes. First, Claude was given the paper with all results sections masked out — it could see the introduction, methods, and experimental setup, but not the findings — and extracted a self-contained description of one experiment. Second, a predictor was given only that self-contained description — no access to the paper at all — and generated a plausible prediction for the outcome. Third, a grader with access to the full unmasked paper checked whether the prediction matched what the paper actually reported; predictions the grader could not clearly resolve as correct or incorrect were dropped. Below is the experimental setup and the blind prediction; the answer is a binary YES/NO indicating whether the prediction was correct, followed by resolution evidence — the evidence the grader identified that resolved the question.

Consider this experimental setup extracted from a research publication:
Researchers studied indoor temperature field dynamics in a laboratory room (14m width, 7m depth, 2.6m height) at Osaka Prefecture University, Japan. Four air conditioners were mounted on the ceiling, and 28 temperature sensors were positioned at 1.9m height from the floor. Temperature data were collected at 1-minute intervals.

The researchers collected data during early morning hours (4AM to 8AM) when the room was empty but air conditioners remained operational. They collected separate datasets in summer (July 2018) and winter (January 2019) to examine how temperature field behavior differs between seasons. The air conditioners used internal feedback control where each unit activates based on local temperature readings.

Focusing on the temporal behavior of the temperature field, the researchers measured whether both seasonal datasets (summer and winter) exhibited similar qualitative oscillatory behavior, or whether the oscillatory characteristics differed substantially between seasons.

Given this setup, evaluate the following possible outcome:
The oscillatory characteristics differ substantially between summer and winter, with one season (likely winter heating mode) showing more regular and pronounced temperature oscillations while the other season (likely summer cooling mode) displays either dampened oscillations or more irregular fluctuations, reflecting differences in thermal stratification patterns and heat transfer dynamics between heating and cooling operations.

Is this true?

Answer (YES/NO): NO